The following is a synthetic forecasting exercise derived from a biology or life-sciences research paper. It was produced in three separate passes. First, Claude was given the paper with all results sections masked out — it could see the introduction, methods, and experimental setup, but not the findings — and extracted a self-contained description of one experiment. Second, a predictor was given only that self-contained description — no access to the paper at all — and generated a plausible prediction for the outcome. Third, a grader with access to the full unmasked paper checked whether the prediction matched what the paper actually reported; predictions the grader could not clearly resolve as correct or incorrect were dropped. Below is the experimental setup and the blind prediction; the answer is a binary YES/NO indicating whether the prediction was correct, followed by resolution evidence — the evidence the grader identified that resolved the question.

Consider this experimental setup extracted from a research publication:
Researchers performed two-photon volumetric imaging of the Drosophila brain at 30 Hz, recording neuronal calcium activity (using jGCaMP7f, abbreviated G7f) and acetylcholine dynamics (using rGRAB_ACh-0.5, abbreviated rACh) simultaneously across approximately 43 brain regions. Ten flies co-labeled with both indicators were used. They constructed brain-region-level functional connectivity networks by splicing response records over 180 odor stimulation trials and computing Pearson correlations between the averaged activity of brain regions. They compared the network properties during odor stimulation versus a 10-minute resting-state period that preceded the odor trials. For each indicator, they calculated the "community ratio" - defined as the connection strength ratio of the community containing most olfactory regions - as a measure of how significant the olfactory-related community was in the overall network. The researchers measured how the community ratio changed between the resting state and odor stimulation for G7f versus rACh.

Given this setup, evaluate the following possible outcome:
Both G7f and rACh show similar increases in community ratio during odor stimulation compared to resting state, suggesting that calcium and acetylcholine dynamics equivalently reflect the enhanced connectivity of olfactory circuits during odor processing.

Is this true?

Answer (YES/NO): NO